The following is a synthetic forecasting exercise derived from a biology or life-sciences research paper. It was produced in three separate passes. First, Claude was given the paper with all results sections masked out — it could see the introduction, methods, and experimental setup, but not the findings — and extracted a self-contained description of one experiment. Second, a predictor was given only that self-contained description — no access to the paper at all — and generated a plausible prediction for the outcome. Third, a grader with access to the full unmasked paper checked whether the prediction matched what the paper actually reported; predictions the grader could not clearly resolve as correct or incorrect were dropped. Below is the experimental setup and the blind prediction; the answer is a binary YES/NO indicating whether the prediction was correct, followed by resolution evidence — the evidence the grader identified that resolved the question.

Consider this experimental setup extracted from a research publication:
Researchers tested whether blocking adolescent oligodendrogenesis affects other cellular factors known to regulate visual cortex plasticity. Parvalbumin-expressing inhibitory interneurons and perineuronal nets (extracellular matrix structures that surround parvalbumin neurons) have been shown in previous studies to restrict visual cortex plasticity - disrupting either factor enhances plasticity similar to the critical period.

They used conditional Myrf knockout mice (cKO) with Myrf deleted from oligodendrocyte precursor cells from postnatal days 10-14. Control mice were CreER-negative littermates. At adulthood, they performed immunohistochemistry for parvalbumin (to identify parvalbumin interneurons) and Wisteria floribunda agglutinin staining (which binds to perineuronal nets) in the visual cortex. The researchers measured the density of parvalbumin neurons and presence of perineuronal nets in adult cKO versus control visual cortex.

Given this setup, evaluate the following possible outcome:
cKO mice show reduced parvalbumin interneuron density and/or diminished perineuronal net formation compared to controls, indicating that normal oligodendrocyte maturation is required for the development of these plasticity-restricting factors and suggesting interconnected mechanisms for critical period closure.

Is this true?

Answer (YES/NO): NO